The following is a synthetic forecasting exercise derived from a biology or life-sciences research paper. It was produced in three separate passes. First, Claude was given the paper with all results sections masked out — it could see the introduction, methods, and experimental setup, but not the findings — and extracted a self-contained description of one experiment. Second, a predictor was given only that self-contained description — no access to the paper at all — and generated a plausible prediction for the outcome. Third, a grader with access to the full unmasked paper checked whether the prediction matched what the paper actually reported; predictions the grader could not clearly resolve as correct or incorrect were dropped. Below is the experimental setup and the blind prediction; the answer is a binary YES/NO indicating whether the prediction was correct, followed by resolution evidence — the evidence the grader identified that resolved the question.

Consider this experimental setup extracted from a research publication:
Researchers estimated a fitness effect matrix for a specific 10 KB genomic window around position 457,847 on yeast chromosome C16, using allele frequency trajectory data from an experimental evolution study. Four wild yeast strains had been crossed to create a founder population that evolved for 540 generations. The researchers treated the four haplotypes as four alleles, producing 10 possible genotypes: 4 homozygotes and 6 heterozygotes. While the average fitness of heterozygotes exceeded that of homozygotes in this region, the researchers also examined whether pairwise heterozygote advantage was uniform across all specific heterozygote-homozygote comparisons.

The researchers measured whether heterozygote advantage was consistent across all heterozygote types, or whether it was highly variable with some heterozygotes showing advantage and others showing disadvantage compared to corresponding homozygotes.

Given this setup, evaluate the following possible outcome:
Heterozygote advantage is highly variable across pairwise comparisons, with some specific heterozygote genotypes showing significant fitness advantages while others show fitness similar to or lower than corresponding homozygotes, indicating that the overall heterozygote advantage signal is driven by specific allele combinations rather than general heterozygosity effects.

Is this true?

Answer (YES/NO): YES